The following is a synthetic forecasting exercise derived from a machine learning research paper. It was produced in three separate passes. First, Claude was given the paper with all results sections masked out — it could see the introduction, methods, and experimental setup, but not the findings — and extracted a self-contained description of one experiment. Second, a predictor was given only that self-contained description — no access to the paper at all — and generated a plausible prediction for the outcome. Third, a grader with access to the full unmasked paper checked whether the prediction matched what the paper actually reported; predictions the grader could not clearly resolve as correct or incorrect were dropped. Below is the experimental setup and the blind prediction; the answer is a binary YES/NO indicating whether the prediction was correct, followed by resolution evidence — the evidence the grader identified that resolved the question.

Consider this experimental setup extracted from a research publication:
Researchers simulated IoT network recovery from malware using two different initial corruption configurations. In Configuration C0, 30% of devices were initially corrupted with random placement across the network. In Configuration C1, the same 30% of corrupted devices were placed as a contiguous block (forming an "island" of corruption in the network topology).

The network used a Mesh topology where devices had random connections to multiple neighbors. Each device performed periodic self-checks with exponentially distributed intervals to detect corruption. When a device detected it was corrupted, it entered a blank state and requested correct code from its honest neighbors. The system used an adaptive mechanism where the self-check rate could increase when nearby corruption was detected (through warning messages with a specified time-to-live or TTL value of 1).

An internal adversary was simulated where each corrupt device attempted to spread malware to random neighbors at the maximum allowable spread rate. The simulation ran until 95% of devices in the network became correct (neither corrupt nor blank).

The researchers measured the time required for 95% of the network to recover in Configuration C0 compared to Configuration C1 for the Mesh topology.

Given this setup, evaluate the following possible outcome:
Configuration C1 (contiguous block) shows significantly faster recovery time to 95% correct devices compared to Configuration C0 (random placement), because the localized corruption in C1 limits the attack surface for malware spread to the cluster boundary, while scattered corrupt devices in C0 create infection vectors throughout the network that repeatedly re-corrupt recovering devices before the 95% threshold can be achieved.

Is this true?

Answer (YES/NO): NO